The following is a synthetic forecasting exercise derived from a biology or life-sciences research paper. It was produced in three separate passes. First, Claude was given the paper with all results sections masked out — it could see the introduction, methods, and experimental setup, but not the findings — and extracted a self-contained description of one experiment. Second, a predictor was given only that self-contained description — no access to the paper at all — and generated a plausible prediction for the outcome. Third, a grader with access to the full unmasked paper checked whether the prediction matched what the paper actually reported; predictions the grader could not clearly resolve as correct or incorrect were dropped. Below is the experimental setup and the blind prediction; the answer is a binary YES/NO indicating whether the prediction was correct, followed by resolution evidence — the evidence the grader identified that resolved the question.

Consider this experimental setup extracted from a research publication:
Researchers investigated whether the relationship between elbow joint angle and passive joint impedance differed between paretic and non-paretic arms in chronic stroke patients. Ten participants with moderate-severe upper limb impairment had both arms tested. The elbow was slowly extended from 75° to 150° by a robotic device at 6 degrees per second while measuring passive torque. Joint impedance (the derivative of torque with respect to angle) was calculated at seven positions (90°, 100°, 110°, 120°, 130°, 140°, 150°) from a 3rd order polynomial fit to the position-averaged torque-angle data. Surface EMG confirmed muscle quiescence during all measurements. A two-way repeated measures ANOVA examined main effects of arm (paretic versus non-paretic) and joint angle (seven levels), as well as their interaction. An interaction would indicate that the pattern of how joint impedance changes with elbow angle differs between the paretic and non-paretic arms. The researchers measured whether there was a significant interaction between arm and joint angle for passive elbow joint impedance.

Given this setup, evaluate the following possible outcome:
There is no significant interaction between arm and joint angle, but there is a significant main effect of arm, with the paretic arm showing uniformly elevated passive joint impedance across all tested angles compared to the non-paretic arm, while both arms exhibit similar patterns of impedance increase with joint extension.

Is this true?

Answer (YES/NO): YES